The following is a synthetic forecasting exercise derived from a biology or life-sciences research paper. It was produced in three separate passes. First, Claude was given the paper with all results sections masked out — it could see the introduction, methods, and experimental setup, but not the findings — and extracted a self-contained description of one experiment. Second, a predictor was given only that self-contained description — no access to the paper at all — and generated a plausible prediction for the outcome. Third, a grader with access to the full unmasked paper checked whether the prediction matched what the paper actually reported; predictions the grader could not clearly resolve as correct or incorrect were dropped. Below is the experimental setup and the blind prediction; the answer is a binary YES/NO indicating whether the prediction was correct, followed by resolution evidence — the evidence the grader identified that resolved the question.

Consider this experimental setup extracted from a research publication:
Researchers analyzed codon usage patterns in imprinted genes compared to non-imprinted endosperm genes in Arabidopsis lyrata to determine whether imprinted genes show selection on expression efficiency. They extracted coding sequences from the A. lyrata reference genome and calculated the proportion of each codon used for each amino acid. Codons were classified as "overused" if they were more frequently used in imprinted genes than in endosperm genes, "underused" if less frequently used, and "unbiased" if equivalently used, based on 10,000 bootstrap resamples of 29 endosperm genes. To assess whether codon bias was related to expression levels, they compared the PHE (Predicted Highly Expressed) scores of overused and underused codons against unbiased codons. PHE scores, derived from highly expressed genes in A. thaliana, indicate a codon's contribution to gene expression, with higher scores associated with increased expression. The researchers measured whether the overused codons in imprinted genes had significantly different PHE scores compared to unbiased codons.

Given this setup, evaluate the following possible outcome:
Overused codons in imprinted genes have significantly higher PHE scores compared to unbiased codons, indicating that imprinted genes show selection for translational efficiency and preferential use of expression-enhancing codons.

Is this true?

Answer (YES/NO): NO